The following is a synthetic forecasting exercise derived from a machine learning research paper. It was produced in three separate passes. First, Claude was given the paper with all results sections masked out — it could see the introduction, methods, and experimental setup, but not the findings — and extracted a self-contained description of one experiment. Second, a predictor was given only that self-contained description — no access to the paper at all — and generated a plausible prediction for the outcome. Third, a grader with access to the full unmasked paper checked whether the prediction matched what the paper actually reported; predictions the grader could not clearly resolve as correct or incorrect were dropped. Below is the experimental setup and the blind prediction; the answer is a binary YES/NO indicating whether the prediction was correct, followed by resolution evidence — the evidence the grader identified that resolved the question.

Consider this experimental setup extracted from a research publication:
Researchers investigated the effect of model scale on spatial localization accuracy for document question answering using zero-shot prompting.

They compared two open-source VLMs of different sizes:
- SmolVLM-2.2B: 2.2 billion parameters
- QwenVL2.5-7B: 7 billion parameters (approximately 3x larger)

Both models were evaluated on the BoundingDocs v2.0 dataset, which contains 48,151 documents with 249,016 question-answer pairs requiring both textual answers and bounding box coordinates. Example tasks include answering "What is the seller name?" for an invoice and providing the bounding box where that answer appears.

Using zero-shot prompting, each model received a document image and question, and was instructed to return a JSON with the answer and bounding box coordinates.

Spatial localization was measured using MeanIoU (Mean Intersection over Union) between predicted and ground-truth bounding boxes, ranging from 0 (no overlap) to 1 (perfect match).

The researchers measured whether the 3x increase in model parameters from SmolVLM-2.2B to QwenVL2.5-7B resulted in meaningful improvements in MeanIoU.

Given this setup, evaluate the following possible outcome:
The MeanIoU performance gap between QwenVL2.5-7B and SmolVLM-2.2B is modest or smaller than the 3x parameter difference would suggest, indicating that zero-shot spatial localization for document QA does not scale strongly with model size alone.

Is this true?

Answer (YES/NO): YES